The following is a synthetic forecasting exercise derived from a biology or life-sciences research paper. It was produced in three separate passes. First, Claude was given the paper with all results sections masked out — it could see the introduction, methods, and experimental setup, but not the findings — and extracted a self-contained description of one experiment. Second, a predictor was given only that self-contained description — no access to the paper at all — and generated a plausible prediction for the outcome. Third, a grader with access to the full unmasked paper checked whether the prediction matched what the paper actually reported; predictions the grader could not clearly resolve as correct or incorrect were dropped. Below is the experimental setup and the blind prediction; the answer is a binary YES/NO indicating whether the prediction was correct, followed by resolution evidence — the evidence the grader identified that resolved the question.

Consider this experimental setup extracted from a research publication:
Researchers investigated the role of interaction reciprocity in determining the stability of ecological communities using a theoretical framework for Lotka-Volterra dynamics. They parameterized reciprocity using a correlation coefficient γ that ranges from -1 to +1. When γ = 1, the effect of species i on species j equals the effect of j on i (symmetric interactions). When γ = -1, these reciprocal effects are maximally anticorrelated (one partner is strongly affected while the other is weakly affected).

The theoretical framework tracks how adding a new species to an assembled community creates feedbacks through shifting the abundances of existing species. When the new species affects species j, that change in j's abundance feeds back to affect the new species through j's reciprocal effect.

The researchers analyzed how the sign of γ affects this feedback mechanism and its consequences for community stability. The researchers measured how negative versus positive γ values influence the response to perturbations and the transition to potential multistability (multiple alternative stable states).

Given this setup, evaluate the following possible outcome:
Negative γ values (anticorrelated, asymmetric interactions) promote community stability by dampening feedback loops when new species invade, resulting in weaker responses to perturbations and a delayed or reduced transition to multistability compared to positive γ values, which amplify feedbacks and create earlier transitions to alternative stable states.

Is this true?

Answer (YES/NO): YES